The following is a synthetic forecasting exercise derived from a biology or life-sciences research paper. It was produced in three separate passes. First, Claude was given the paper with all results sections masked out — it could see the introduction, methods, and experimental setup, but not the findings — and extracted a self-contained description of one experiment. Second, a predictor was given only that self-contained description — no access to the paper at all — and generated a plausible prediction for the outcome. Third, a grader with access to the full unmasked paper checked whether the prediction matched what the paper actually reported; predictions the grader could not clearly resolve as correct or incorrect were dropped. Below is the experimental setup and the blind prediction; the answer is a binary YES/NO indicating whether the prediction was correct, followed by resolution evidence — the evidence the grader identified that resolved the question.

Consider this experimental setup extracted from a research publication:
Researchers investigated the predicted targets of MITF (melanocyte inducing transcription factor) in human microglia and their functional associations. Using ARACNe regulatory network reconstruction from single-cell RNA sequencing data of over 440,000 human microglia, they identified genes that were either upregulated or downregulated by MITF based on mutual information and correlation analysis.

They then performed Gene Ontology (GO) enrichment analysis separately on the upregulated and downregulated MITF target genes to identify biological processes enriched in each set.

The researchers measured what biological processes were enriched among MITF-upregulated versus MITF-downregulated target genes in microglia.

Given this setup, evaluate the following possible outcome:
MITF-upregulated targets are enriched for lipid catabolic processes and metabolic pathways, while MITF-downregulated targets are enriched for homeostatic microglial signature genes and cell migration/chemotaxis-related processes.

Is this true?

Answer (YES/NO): NO